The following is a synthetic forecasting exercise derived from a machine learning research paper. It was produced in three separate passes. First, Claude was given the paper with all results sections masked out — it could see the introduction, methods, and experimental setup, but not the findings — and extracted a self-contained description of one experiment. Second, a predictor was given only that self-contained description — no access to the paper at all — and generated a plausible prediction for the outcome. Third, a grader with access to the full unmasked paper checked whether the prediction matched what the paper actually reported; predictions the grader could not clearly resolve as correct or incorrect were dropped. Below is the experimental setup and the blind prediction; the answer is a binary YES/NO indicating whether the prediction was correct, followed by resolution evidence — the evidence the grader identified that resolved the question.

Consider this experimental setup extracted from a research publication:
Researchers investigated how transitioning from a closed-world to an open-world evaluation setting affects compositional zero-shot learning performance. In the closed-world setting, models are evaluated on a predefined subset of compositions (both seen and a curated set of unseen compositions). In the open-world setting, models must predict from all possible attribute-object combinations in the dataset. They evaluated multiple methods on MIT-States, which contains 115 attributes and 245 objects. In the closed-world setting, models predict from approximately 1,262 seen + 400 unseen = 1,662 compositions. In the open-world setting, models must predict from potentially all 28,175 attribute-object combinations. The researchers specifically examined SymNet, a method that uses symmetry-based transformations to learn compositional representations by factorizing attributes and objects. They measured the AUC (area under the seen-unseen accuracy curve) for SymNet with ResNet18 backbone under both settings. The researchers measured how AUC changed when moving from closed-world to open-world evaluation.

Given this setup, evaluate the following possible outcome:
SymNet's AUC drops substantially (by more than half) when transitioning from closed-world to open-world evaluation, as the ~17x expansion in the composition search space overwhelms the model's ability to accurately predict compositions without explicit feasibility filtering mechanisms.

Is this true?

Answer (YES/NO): YES